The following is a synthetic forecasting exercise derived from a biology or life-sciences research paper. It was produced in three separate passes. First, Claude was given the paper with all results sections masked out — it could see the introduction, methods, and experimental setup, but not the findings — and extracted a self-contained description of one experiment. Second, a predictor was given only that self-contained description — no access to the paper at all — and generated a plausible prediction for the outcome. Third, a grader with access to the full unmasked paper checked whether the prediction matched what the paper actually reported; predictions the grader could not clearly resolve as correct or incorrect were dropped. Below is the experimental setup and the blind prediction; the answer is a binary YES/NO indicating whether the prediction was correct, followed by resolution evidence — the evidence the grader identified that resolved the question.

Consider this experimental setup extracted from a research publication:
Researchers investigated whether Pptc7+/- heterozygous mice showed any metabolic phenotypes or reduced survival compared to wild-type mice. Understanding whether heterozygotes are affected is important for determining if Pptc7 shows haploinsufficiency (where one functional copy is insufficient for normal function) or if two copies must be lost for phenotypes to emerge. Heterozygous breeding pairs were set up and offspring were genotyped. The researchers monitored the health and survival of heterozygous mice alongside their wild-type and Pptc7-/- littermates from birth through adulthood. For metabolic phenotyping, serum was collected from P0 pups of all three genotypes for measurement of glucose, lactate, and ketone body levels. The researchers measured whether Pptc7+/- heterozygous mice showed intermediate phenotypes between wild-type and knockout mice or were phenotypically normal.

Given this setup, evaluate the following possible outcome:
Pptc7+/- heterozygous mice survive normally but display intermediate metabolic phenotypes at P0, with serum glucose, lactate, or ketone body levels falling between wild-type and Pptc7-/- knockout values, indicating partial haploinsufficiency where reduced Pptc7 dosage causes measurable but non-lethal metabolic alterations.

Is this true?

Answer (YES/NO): NO